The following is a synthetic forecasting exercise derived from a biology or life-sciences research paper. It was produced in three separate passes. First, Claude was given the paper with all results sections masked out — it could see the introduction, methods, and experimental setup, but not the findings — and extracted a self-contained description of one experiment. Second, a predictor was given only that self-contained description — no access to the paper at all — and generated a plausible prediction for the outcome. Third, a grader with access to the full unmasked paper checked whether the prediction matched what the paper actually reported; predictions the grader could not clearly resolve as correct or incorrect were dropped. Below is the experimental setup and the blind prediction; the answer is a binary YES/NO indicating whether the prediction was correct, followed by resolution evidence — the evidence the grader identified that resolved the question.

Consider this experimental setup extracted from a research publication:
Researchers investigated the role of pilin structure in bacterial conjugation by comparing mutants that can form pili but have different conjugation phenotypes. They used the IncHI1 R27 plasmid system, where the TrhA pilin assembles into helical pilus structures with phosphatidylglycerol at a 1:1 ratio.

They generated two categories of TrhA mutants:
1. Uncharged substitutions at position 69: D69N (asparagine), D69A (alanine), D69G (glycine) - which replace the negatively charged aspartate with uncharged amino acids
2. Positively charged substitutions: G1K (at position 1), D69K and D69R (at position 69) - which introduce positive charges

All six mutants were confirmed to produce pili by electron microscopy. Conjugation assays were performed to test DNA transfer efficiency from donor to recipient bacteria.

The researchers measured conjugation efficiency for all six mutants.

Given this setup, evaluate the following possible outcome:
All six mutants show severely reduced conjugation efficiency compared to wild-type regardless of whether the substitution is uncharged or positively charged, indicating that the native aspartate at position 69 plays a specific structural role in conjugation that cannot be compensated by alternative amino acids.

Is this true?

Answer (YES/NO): NO